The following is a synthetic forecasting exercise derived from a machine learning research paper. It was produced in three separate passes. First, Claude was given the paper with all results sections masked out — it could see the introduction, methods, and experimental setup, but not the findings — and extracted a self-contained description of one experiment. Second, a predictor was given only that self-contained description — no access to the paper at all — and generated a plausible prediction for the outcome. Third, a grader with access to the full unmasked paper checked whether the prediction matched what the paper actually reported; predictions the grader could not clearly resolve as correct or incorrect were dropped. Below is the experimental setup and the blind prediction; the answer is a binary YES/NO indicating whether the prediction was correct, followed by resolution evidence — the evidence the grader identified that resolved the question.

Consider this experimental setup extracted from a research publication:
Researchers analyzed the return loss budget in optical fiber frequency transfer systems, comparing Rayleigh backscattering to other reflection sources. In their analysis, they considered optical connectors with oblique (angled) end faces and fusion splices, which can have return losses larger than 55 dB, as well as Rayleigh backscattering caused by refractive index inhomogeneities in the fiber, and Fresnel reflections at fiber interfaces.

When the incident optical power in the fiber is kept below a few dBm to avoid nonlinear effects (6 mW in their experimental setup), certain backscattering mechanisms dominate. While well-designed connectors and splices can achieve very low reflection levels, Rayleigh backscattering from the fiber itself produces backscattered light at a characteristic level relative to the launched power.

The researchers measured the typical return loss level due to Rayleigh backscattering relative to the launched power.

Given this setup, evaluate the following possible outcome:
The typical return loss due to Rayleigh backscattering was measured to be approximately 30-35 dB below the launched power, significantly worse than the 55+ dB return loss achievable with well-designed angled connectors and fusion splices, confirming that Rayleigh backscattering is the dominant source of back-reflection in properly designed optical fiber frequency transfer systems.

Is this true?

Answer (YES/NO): YES